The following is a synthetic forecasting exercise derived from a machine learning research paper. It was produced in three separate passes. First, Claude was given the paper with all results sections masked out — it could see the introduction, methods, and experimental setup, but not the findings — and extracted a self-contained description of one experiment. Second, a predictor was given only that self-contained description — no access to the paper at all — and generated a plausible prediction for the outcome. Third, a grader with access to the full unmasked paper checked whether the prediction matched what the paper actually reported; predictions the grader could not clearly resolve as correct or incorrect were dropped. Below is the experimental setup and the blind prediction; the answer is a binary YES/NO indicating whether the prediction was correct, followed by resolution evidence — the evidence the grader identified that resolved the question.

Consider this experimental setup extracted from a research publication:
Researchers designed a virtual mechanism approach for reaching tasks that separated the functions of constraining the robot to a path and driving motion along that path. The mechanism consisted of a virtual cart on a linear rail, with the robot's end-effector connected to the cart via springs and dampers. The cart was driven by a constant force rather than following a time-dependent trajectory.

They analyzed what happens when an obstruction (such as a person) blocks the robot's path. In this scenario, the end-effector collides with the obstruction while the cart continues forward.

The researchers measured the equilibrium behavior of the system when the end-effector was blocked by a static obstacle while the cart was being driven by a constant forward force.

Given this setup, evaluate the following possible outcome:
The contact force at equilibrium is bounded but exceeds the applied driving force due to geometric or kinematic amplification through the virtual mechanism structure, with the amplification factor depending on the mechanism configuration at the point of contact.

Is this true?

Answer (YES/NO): NO